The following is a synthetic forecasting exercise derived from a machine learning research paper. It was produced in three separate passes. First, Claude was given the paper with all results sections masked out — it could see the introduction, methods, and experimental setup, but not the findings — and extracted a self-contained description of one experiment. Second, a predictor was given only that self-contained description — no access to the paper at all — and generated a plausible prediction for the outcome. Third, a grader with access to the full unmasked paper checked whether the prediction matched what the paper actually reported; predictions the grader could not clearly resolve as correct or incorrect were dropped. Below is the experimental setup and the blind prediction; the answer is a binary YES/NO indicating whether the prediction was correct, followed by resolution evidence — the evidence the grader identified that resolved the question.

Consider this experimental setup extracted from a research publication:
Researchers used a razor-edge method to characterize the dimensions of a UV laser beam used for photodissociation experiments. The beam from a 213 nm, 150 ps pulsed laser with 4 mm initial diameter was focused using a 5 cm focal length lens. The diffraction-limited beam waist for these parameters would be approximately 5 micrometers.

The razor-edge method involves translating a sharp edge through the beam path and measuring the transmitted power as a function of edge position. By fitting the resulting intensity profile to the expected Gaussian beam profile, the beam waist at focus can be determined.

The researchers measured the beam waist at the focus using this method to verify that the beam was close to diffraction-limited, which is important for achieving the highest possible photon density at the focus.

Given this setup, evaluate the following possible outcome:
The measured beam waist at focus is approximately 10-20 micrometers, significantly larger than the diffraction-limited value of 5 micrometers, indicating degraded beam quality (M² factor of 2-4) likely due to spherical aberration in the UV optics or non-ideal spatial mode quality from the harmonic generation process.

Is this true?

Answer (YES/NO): NO